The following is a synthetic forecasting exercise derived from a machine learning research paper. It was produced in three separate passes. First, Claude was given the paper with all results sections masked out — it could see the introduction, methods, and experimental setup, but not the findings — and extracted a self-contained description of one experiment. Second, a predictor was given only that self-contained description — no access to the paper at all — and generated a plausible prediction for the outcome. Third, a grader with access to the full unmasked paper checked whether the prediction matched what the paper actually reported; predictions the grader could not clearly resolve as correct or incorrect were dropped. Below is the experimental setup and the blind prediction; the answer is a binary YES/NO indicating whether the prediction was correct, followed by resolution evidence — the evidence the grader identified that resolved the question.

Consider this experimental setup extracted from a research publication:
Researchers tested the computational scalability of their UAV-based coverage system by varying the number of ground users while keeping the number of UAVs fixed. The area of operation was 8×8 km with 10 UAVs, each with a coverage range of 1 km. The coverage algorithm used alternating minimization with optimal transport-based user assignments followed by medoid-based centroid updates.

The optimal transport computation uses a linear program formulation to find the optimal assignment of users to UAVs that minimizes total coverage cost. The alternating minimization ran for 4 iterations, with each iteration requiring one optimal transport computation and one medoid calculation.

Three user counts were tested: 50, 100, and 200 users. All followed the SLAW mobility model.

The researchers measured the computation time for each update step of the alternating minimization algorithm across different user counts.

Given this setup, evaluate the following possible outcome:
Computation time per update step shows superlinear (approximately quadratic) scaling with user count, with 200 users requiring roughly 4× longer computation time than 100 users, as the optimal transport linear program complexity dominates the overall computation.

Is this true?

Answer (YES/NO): NO